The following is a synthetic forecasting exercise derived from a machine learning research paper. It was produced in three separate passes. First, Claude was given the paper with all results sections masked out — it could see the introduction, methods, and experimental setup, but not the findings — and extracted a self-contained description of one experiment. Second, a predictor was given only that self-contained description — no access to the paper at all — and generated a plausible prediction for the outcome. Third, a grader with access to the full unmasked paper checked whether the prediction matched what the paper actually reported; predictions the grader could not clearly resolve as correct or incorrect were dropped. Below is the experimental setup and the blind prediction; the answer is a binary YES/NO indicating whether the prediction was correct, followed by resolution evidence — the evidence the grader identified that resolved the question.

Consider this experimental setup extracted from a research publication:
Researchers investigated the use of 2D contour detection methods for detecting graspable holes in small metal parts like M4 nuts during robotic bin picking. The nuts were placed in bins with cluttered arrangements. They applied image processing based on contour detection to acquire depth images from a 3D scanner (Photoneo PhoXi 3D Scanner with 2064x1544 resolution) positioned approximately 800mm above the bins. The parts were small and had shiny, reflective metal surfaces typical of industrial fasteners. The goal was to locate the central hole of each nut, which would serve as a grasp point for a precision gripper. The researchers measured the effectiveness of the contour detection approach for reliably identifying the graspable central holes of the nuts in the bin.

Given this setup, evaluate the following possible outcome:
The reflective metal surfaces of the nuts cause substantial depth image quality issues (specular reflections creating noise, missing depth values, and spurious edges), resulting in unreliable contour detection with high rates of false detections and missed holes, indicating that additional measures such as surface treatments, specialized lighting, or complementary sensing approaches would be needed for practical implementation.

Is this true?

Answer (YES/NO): NO